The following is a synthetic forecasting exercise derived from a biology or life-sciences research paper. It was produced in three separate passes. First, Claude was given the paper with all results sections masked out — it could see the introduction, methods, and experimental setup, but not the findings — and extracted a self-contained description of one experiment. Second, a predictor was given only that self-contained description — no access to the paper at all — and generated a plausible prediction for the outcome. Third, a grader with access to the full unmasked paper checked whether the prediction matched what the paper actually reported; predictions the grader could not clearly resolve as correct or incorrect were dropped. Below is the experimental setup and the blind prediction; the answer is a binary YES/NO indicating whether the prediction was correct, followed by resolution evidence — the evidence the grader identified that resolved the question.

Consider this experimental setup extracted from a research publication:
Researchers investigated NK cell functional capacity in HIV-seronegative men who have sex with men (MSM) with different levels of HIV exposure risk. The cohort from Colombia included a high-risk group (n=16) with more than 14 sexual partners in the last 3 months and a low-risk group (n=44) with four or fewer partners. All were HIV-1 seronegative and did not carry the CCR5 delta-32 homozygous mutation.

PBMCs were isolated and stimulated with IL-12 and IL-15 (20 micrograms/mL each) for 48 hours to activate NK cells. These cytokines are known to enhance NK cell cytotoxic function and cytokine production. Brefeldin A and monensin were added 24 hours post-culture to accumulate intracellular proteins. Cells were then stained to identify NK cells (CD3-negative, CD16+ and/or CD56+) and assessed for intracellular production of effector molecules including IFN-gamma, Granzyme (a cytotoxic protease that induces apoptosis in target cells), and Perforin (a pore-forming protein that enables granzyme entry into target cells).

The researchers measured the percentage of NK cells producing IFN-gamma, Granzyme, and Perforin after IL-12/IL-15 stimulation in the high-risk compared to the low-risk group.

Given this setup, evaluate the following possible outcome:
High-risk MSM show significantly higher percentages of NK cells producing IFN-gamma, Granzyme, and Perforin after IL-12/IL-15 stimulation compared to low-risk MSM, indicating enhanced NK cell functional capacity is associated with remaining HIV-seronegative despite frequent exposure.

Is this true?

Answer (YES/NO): NO